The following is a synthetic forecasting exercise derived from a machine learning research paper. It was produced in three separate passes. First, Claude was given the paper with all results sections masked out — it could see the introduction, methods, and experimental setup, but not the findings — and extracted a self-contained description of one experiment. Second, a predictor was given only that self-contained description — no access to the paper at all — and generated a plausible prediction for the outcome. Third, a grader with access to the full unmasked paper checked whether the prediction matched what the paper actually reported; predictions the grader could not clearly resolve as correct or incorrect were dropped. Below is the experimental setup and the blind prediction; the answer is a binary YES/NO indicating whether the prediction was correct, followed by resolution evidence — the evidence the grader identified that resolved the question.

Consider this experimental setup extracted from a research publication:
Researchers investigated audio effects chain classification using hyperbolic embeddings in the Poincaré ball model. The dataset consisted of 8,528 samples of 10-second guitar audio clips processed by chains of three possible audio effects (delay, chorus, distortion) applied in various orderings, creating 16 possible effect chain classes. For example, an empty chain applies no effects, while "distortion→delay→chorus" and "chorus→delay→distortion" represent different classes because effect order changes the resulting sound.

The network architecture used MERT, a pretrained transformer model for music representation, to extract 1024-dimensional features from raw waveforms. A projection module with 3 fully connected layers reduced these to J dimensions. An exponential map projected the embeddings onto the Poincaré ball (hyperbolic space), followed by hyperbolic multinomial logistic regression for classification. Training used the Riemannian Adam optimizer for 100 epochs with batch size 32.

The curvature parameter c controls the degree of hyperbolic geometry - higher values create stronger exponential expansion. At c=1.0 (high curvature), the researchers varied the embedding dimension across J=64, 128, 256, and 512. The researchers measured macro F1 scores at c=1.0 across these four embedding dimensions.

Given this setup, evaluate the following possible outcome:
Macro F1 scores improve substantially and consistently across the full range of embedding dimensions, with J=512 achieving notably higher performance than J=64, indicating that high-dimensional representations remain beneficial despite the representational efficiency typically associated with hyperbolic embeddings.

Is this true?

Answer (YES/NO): NO